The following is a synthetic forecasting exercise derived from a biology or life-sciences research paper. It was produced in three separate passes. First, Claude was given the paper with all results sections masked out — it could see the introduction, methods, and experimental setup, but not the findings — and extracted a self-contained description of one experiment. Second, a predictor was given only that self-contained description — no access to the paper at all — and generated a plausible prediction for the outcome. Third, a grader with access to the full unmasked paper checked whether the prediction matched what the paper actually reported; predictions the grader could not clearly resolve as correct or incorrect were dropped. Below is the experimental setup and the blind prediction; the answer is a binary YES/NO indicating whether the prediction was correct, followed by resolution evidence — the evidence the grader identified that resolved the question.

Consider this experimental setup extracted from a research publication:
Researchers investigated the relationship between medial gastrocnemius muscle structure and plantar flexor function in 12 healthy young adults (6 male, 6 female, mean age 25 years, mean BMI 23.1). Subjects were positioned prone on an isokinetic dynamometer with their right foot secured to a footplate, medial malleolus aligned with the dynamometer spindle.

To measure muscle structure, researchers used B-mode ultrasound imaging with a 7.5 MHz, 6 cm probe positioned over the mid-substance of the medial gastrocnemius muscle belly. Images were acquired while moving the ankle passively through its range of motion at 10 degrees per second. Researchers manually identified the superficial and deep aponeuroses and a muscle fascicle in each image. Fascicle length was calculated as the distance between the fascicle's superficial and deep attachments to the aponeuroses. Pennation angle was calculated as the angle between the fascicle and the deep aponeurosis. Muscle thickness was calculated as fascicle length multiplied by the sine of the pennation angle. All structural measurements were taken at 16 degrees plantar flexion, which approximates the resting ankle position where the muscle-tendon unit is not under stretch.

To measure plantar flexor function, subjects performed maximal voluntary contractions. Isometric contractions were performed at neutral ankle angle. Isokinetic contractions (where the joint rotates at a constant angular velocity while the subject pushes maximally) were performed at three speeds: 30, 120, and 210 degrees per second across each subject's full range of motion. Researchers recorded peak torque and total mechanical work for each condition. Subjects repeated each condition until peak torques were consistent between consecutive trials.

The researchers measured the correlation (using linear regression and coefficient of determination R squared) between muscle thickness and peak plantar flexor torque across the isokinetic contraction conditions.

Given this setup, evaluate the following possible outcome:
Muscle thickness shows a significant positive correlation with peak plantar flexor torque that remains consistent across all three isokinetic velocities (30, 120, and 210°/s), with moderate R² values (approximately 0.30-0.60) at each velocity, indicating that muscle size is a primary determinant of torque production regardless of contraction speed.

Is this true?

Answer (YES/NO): NO